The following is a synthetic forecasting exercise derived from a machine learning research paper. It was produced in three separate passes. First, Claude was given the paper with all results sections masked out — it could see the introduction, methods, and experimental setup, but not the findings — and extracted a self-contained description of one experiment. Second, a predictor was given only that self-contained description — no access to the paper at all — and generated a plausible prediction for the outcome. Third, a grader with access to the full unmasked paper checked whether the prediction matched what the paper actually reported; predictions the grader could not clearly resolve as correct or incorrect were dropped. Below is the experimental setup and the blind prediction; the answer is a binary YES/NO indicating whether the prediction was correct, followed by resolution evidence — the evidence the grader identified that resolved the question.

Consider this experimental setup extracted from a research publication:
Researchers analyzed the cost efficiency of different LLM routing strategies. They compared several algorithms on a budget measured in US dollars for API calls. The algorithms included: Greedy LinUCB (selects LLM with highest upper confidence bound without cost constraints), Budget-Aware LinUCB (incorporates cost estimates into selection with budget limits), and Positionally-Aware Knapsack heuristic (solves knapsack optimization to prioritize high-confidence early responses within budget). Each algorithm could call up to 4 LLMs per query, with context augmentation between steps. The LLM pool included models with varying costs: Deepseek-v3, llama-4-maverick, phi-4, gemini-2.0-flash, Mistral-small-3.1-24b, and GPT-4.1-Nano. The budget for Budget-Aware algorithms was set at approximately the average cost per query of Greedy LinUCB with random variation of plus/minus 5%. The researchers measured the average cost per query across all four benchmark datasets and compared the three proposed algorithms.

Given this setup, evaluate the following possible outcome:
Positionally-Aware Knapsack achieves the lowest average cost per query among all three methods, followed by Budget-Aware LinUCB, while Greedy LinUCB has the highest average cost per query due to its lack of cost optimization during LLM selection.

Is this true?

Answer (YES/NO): NO